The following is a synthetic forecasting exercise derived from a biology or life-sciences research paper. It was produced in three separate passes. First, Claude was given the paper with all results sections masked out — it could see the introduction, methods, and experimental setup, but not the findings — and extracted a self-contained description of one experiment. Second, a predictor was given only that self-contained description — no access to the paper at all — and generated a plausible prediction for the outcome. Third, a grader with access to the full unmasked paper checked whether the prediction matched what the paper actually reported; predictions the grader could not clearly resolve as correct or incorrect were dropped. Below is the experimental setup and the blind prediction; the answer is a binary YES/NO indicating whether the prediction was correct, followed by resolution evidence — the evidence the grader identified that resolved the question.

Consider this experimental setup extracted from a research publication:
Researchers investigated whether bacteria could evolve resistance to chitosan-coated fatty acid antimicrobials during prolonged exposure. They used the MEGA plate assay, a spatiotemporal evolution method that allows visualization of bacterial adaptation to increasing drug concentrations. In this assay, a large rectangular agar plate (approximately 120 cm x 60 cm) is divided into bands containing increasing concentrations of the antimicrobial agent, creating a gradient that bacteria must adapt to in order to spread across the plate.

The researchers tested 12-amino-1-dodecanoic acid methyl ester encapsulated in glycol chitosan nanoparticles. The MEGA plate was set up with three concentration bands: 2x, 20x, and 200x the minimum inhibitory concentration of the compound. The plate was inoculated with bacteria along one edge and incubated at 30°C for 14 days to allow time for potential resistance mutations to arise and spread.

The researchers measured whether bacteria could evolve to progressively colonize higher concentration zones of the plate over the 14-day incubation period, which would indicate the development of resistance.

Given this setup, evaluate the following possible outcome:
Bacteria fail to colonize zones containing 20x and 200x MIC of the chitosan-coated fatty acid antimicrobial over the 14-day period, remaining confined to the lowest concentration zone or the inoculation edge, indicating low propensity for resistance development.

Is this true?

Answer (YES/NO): YES